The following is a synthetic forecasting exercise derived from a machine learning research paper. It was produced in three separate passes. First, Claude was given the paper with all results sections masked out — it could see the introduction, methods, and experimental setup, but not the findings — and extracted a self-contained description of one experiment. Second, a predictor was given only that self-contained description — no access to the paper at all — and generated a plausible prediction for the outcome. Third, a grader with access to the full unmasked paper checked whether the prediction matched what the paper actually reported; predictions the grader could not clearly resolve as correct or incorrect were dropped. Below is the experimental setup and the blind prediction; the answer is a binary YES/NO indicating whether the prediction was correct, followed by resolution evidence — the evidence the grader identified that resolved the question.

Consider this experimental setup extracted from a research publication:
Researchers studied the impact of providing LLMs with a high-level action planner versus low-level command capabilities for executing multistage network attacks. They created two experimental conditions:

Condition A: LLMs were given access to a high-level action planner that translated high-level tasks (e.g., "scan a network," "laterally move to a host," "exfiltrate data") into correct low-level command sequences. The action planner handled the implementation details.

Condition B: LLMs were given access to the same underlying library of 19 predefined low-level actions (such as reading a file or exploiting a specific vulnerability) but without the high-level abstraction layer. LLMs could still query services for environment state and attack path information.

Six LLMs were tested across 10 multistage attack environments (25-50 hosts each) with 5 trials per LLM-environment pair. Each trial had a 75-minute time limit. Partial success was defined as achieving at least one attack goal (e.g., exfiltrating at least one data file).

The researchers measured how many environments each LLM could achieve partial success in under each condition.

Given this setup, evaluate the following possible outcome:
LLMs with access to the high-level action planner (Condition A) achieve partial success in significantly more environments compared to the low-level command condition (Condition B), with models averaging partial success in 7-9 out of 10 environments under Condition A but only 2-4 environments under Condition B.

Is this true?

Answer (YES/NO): NO